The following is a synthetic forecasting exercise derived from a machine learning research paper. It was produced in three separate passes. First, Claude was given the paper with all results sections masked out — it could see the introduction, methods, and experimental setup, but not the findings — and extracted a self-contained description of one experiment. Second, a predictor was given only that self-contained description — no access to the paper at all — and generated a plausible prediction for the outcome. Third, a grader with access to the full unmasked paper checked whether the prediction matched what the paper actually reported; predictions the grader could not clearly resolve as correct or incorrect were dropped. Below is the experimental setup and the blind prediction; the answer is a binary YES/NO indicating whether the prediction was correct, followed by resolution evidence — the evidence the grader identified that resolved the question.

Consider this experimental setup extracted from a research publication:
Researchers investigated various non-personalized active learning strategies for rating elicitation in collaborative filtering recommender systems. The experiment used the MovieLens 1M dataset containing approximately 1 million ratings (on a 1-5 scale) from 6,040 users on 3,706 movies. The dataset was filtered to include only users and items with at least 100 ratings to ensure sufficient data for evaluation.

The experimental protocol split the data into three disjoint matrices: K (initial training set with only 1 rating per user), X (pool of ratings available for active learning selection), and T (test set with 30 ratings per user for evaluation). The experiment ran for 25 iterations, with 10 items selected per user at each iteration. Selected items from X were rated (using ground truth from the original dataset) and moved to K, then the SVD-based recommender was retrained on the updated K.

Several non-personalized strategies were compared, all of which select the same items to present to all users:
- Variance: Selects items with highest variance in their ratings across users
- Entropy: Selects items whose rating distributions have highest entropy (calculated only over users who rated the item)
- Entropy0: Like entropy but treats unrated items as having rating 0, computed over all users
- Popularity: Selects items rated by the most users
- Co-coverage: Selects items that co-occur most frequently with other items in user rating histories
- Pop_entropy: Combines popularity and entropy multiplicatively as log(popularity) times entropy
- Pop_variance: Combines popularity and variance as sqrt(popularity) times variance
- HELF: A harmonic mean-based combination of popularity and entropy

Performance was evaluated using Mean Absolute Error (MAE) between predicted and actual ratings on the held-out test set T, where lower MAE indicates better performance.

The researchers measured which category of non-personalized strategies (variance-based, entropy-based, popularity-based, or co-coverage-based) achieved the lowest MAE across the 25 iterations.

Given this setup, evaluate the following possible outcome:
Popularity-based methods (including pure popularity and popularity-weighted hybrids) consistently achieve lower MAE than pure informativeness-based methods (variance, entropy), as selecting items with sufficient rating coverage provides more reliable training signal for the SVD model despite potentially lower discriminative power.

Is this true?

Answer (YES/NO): NO